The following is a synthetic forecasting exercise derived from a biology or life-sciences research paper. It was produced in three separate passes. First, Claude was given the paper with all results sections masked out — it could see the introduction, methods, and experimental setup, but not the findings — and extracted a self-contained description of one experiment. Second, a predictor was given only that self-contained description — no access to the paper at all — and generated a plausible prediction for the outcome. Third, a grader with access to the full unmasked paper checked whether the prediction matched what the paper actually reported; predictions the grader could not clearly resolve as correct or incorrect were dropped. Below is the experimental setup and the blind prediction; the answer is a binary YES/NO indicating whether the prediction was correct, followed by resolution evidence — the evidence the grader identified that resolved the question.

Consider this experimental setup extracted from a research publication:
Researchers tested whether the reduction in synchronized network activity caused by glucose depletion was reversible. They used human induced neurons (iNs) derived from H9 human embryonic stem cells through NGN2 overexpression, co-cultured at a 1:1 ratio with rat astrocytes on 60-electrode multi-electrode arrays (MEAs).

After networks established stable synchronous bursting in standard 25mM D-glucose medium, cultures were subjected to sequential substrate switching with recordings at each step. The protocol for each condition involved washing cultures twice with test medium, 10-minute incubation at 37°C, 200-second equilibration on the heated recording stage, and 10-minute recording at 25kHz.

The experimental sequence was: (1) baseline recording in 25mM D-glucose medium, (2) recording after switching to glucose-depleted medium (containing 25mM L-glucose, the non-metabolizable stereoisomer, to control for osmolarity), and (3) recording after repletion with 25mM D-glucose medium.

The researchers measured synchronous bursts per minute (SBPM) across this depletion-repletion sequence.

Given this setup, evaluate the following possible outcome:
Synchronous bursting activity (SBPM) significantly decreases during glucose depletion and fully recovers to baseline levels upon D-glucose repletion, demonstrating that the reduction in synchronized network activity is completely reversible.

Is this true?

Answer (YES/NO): NO